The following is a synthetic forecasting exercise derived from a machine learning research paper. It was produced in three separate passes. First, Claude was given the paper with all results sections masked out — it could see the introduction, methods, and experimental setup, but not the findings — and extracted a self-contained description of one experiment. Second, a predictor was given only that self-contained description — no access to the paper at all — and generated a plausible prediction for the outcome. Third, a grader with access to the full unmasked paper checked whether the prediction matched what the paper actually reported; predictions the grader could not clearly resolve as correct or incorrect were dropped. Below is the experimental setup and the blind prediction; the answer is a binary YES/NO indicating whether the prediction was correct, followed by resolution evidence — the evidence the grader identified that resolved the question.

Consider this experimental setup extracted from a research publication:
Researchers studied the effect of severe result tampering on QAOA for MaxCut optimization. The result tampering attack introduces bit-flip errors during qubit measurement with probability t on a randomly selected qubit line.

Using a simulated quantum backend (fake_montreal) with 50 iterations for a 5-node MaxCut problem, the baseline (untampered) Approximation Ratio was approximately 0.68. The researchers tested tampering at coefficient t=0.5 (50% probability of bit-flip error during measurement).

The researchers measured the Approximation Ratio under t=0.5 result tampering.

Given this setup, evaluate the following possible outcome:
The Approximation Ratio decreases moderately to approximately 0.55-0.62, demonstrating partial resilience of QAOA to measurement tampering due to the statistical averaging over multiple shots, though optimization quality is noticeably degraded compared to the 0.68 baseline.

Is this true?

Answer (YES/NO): NO